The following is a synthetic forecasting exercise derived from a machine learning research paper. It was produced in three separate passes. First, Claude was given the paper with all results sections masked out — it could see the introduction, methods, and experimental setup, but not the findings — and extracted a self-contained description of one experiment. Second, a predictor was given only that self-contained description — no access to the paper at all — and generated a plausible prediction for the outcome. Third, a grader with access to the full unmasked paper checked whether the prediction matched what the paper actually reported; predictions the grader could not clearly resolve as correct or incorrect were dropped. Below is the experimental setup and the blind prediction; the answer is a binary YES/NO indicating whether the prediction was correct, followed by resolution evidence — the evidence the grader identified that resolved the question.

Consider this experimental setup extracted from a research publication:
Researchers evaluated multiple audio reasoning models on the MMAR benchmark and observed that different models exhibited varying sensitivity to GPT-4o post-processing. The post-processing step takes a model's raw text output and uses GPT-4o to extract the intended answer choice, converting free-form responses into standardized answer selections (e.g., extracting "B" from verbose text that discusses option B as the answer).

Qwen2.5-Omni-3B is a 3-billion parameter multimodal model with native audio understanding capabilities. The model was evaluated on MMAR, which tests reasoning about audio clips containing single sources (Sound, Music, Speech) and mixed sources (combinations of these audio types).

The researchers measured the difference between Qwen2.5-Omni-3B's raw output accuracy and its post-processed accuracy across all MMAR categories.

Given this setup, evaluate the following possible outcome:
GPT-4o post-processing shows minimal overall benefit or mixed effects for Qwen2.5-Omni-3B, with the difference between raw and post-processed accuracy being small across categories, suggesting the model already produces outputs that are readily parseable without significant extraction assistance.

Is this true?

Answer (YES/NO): YES